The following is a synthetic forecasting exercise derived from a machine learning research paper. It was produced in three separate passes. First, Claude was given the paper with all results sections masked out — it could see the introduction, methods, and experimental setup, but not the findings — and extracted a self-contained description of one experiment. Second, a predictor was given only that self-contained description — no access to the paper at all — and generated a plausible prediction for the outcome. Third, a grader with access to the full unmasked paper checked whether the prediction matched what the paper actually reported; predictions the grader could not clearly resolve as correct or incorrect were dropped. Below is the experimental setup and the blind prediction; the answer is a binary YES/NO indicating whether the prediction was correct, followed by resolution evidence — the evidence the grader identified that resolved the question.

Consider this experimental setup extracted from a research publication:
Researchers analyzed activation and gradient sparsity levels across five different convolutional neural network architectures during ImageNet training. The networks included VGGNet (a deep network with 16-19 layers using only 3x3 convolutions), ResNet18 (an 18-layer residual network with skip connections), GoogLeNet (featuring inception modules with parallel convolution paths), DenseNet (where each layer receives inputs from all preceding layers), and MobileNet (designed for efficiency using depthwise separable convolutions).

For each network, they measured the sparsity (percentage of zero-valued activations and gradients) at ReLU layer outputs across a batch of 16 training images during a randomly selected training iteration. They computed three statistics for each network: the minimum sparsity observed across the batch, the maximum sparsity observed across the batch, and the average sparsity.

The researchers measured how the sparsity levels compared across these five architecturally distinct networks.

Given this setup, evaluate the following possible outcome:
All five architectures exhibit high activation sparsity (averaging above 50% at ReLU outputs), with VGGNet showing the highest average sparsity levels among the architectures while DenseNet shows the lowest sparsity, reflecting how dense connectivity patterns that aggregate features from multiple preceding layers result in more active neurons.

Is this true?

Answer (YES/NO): NO